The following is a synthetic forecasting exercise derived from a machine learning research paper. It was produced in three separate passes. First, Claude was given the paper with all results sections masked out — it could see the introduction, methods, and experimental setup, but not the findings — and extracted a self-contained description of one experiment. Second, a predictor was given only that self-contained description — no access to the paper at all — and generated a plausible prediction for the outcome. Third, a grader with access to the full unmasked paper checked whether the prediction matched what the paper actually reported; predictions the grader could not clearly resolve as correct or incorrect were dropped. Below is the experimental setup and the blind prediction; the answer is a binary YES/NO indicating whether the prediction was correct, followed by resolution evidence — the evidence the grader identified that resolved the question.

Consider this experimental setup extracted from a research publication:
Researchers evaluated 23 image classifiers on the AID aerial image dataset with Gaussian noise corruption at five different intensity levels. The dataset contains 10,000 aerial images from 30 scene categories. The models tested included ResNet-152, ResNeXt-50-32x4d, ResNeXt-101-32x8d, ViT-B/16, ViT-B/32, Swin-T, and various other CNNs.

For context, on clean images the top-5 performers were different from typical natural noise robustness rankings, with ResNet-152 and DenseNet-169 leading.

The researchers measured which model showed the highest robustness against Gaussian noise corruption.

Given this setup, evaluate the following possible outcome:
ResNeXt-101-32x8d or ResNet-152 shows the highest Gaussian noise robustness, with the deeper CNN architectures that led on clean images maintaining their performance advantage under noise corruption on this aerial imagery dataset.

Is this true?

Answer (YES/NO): NO